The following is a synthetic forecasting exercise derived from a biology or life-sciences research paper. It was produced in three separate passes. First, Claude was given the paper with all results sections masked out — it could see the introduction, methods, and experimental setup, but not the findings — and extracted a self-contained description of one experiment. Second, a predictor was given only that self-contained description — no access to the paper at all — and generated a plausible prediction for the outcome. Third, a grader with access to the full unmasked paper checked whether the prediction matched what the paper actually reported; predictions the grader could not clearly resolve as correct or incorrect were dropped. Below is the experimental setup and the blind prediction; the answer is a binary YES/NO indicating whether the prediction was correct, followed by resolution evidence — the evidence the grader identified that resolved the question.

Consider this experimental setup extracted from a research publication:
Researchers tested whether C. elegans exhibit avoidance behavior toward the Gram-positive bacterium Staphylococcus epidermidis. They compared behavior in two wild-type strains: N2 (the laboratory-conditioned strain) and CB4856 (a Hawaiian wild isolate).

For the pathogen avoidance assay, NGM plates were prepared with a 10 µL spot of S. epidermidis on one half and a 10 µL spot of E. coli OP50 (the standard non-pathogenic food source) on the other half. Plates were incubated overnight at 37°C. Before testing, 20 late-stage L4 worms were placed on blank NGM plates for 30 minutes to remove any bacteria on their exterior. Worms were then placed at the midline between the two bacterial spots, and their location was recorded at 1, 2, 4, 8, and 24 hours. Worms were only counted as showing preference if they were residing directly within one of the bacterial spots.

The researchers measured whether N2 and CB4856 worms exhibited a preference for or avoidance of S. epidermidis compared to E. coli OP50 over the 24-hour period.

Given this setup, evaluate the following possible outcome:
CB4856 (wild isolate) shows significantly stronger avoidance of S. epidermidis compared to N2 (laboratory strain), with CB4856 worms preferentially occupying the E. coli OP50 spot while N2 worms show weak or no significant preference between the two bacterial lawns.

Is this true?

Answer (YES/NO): NO